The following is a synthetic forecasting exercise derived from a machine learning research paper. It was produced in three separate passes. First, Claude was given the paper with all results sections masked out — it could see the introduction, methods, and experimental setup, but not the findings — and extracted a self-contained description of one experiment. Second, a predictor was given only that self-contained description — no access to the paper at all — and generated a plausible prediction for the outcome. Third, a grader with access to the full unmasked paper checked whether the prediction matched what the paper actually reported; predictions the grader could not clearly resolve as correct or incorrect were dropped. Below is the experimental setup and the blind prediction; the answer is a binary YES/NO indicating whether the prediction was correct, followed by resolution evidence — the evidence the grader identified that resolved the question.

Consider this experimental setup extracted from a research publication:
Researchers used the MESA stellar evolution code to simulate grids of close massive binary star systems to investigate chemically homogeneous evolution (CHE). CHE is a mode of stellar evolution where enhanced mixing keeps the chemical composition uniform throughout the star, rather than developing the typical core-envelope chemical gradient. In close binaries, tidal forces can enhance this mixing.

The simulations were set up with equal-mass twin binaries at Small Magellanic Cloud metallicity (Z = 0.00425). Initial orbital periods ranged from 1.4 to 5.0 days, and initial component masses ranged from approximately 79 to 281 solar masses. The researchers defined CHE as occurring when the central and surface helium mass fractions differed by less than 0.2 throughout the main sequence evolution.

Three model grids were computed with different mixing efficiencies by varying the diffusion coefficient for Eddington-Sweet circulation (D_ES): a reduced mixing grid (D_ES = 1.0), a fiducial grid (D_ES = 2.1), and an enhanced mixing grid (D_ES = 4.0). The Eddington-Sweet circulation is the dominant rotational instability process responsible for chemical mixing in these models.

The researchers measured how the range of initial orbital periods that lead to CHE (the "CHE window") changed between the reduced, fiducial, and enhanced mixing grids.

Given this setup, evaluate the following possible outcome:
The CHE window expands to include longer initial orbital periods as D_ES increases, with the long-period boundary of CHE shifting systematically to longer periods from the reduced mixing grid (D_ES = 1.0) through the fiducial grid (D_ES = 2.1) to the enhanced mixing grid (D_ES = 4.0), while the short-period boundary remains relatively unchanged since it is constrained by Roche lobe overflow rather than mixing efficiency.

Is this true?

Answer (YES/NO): YES